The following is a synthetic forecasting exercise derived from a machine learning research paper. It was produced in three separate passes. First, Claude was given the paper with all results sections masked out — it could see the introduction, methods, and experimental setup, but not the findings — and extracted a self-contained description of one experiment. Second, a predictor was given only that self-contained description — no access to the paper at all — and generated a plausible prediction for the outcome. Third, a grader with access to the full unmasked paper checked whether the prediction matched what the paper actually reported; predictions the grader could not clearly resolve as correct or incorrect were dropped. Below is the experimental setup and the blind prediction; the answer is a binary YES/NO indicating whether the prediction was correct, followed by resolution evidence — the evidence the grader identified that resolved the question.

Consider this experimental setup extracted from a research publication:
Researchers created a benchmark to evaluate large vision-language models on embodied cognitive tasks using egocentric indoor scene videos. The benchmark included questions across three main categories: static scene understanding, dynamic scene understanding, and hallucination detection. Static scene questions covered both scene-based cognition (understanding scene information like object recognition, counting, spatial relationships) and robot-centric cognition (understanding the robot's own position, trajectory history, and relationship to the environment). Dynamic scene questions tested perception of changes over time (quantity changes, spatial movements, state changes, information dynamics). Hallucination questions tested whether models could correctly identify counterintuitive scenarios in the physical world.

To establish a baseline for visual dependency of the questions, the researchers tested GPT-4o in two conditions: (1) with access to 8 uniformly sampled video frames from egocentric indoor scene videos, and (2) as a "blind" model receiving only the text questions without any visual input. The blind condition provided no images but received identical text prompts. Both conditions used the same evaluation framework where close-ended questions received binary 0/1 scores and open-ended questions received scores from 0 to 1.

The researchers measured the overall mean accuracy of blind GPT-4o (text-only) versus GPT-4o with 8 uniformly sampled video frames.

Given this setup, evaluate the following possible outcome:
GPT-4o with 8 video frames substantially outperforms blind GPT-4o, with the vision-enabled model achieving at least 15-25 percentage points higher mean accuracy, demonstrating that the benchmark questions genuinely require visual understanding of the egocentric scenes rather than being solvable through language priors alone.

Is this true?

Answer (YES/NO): YES